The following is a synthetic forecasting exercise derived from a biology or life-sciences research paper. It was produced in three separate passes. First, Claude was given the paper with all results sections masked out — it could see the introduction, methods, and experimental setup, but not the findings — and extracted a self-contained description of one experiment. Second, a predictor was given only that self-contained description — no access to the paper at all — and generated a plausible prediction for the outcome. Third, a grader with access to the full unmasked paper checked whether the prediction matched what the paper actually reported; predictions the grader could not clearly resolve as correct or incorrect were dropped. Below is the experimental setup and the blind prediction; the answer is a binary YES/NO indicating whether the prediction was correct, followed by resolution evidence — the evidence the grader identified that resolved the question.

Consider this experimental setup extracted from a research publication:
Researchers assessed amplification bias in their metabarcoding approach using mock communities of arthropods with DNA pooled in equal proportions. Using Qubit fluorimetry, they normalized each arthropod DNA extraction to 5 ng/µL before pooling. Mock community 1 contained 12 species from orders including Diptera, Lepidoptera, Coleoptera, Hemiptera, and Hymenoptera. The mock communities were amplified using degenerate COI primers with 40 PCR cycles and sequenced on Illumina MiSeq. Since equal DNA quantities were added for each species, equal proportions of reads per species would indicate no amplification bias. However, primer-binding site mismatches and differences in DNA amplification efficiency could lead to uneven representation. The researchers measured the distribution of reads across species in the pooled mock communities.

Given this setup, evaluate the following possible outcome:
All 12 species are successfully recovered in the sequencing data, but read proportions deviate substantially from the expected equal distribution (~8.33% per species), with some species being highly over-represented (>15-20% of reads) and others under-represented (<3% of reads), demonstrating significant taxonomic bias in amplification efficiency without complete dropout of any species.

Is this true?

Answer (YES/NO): NO